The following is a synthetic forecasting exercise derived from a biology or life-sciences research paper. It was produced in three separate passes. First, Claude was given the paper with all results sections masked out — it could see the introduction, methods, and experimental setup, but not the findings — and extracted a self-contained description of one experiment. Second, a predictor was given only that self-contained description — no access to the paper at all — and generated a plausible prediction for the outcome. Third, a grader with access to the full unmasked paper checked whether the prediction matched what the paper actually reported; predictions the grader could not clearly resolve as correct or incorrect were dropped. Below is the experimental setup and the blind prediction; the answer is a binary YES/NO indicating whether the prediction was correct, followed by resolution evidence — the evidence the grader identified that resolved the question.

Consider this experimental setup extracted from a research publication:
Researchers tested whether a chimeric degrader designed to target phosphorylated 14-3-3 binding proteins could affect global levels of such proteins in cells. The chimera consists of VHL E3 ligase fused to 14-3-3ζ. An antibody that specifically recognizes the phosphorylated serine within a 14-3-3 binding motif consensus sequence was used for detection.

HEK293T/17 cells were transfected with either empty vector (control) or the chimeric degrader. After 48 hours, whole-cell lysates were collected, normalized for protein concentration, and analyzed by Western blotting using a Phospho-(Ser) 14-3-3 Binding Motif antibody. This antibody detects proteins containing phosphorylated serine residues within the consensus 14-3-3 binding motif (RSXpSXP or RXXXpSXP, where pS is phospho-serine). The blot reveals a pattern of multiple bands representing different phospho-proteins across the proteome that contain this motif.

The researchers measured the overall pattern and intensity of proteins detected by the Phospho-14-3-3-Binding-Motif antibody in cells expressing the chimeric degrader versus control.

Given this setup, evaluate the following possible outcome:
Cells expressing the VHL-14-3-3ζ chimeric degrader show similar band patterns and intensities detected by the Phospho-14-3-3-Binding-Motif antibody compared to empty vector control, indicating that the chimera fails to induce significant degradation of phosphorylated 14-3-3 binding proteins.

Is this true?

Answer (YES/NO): NO